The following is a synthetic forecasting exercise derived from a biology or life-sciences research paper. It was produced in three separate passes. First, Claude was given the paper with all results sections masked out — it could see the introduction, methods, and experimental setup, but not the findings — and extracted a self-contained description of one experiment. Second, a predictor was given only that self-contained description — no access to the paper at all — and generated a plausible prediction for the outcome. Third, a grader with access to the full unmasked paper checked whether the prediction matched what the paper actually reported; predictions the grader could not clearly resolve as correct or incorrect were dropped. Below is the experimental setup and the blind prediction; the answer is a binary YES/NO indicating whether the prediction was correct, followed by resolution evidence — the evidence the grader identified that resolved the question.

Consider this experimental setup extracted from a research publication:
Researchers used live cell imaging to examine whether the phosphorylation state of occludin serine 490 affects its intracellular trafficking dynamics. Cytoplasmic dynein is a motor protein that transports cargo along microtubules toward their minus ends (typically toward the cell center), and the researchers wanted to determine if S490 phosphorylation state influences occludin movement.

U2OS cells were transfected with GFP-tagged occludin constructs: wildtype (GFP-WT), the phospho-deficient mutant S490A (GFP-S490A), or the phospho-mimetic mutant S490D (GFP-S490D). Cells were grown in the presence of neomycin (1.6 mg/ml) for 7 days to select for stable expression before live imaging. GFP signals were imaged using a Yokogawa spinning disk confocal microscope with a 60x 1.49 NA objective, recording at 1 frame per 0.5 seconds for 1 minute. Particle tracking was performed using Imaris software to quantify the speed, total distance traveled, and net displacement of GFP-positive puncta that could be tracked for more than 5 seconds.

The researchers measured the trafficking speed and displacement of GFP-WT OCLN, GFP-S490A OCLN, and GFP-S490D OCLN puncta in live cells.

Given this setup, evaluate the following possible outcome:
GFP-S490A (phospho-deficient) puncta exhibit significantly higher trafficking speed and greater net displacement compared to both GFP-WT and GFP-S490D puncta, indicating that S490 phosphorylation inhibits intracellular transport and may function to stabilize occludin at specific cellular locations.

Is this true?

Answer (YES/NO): NO